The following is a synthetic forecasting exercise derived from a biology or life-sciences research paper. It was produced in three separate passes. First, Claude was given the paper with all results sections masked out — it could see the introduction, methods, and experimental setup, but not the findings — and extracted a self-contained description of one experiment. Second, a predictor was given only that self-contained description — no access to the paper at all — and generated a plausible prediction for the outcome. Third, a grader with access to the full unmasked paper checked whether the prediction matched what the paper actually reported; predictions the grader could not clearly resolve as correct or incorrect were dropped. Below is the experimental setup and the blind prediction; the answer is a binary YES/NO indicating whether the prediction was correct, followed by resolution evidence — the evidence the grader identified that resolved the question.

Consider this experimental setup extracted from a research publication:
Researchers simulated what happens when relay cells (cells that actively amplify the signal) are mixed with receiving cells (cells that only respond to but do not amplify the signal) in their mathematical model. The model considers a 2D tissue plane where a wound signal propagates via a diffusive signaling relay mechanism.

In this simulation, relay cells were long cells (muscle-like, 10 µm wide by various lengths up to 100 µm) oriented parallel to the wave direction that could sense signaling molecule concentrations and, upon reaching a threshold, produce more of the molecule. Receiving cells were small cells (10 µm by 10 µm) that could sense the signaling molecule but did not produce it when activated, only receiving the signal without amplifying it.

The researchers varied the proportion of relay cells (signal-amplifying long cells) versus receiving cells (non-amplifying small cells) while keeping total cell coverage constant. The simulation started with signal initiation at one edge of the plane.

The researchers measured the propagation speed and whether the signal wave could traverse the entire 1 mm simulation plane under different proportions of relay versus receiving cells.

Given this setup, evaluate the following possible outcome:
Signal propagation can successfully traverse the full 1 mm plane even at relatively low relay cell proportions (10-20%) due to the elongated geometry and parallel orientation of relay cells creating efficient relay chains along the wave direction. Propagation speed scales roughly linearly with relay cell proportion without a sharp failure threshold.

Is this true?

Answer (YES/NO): NO